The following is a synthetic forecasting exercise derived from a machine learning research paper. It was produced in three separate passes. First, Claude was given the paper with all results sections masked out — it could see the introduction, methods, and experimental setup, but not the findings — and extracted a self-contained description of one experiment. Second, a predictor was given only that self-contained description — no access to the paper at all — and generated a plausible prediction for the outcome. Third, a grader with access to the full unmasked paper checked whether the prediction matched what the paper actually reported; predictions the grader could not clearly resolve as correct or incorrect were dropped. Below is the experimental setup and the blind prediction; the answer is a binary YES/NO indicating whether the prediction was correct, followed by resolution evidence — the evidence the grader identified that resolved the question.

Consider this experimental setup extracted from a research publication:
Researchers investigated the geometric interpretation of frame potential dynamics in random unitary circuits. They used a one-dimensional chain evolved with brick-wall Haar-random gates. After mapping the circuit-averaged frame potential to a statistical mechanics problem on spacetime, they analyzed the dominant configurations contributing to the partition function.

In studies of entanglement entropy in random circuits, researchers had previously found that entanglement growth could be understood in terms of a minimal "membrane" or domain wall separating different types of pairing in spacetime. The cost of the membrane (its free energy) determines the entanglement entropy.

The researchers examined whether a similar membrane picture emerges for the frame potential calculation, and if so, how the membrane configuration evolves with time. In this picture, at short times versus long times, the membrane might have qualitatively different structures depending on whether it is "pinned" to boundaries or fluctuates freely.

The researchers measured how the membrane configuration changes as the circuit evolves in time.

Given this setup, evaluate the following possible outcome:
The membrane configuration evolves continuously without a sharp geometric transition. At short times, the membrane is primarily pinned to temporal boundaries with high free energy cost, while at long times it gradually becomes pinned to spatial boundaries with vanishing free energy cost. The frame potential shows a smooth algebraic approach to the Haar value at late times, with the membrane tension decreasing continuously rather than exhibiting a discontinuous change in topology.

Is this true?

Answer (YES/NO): NO